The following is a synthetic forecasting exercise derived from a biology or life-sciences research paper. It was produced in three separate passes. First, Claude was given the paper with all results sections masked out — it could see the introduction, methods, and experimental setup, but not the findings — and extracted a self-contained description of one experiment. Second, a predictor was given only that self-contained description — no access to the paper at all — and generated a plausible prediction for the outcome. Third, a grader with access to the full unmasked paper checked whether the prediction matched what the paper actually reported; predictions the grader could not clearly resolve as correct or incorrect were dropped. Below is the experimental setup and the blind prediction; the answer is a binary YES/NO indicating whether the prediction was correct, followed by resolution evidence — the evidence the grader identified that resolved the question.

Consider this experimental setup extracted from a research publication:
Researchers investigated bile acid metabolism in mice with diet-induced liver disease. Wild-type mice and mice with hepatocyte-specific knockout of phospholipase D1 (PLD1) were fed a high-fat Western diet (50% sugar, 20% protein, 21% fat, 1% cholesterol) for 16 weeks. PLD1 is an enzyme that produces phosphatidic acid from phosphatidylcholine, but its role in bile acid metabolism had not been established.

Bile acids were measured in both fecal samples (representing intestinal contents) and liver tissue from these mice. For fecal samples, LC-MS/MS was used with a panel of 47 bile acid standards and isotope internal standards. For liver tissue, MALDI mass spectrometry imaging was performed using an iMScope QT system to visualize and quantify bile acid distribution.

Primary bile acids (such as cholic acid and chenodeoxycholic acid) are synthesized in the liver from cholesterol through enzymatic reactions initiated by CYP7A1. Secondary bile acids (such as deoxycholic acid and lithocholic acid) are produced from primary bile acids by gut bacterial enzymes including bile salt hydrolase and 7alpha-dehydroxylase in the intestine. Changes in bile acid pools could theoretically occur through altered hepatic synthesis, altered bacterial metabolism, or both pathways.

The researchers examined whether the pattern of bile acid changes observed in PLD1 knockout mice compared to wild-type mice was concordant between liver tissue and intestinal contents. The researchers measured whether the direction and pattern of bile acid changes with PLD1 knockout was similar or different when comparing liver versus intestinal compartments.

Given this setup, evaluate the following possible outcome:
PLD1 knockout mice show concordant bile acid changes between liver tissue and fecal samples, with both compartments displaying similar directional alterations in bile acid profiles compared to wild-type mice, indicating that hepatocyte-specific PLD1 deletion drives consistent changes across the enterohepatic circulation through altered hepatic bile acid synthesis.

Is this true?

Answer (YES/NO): NO